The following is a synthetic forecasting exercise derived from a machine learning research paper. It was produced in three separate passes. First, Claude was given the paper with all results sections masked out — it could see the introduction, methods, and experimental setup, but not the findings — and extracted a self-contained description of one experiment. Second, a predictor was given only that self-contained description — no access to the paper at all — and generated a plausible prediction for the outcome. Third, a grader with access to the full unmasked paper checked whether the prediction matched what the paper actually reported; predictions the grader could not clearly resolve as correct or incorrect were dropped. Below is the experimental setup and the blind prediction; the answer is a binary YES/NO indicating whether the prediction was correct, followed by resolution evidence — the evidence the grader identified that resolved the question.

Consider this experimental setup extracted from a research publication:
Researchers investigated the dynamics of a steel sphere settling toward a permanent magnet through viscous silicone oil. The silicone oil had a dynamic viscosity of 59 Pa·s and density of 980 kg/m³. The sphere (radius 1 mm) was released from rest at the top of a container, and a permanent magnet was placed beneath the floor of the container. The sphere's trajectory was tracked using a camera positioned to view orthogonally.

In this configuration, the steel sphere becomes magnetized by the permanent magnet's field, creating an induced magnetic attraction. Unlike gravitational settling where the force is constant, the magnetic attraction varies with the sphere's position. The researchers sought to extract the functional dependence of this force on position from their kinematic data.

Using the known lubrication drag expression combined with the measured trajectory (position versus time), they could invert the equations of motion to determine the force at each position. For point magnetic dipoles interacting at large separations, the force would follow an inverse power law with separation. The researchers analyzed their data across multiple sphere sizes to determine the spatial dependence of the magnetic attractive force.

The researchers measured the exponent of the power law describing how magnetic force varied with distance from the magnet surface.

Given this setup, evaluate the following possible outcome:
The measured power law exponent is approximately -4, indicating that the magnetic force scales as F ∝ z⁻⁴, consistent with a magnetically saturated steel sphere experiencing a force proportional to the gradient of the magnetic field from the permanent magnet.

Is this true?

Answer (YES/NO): NO